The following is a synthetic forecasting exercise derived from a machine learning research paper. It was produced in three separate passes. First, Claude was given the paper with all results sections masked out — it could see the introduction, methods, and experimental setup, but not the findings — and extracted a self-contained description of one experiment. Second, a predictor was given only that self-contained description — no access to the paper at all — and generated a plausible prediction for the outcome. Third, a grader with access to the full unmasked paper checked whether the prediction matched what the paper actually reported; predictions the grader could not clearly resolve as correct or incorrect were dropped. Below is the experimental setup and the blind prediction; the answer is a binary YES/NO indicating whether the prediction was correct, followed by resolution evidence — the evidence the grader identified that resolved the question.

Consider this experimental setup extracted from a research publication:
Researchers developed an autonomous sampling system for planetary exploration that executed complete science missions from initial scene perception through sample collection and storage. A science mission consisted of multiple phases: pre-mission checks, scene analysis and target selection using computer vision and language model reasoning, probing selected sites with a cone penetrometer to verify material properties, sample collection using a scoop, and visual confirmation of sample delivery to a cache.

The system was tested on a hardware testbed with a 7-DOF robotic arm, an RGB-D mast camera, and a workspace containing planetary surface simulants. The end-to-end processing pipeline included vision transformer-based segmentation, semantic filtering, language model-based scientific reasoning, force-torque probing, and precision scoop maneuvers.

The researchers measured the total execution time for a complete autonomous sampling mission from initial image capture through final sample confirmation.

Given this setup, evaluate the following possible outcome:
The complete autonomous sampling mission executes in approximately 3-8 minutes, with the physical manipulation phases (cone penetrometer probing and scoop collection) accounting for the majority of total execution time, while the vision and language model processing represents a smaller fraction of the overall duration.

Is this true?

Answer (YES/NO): NO